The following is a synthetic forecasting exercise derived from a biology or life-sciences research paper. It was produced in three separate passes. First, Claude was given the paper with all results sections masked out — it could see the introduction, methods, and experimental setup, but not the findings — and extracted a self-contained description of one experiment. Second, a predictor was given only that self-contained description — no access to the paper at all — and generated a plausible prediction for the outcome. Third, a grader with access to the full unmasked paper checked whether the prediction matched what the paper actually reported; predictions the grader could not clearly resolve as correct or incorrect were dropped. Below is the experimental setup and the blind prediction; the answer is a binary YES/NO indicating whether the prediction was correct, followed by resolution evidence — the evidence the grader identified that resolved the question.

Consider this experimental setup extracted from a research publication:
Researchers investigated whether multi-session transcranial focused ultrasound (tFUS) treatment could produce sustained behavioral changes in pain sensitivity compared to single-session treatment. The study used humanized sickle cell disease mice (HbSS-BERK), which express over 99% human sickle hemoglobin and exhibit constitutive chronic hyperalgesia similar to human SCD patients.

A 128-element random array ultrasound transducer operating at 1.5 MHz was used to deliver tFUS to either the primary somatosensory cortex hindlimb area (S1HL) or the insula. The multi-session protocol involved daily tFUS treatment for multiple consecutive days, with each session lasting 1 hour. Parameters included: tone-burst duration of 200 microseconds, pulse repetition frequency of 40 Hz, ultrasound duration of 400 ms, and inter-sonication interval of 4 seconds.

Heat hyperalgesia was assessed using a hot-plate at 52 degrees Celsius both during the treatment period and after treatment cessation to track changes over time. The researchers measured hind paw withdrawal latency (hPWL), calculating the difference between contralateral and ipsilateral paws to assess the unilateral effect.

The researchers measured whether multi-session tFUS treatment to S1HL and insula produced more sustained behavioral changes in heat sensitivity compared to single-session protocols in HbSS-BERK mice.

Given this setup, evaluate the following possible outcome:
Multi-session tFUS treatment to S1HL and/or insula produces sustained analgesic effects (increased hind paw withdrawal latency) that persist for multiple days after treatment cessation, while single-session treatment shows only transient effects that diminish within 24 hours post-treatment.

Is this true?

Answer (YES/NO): NO